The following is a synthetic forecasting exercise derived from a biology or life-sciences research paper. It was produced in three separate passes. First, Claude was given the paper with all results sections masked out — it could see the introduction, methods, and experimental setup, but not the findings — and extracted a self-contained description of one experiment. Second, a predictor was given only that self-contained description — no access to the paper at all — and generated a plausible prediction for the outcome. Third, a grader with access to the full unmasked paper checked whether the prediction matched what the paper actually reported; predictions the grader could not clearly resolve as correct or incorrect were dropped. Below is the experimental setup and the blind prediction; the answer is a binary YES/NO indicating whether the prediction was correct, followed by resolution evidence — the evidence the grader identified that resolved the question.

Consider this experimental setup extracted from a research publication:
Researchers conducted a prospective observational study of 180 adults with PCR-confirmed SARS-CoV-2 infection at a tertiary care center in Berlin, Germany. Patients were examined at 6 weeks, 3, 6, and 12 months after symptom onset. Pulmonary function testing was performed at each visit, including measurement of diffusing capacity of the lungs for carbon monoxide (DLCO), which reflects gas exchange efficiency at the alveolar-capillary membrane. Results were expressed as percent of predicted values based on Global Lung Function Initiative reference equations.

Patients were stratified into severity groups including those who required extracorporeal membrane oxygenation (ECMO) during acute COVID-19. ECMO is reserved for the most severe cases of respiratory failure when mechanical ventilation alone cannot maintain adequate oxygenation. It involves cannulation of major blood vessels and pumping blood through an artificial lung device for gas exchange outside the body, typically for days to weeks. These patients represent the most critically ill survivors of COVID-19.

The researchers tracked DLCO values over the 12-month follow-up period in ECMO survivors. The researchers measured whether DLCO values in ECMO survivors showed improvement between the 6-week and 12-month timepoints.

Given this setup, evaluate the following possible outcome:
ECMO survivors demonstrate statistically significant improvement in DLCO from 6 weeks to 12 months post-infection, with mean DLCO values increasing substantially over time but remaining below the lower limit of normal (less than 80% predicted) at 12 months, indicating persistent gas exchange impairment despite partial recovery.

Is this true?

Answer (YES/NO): NO